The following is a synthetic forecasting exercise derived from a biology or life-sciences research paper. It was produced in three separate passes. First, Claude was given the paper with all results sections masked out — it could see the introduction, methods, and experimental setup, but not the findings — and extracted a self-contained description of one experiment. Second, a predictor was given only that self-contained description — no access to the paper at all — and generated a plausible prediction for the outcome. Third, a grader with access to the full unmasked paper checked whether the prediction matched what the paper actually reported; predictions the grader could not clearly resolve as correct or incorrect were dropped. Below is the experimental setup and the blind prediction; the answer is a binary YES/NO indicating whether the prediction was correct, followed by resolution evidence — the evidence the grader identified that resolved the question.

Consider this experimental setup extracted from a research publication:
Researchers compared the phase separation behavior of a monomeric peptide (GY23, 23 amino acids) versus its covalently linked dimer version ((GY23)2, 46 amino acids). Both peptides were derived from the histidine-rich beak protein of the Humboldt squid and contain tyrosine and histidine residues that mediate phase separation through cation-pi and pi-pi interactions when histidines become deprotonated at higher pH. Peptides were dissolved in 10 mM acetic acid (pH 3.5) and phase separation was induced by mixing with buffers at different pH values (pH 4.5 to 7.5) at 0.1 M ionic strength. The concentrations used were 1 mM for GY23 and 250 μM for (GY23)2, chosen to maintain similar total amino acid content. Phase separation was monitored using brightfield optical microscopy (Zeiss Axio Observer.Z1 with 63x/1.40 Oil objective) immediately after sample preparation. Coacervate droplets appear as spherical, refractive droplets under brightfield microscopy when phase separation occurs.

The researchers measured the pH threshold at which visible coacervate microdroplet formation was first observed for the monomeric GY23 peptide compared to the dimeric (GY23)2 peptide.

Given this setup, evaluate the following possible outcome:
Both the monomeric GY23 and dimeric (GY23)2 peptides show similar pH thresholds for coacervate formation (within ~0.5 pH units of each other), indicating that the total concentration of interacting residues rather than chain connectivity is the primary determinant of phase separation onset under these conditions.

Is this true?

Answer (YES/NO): NO